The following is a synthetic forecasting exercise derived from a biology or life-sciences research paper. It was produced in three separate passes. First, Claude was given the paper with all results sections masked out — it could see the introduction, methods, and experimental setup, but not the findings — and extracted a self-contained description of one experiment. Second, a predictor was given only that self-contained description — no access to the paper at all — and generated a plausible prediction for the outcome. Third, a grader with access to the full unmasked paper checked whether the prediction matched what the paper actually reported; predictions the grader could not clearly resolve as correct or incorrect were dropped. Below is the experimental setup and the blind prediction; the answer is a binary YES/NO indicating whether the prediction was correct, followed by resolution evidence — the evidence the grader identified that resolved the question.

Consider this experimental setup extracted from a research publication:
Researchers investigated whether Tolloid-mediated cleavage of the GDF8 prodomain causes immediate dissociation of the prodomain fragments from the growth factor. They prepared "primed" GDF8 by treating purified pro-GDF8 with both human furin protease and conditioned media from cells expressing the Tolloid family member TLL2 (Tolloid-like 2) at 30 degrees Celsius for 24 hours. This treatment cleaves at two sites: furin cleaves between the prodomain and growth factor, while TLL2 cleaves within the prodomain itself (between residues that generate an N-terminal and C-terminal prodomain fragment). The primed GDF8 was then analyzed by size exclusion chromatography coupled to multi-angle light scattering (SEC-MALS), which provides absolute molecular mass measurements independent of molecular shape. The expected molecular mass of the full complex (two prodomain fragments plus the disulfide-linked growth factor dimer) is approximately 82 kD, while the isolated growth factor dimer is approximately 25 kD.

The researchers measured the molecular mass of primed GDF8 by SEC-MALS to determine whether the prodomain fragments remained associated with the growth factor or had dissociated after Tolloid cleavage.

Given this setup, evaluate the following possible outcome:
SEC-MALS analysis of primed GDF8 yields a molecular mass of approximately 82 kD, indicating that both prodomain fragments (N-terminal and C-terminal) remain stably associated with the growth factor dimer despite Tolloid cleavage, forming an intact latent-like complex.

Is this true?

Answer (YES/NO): NO